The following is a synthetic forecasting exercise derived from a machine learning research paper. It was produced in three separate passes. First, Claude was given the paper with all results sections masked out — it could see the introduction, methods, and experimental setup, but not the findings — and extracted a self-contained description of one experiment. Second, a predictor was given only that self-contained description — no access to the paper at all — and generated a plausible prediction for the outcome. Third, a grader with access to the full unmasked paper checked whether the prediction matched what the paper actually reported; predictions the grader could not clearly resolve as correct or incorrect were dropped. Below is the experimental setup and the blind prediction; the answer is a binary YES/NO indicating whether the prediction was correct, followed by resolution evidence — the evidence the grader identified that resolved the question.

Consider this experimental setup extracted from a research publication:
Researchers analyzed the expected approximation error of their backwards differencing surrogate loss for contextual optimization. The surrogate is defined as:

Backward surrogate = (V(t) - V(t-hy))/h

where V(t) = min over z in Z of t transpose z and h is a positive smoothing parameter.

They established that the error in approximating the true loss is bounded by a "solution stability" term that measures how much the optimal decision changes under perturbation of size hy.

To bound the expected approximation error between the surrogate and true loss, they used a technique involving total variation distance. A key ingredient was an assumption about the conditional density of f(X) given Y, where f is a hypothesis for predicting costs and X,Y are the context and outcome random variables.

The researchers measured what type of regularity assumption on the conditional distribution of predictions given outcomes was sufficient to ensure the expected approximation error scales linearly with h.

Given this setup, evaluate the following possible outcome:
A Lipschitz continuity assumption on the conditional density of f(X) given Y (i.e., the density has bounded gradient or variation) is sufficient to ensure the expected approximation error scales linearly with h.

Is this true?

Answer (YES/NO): YES